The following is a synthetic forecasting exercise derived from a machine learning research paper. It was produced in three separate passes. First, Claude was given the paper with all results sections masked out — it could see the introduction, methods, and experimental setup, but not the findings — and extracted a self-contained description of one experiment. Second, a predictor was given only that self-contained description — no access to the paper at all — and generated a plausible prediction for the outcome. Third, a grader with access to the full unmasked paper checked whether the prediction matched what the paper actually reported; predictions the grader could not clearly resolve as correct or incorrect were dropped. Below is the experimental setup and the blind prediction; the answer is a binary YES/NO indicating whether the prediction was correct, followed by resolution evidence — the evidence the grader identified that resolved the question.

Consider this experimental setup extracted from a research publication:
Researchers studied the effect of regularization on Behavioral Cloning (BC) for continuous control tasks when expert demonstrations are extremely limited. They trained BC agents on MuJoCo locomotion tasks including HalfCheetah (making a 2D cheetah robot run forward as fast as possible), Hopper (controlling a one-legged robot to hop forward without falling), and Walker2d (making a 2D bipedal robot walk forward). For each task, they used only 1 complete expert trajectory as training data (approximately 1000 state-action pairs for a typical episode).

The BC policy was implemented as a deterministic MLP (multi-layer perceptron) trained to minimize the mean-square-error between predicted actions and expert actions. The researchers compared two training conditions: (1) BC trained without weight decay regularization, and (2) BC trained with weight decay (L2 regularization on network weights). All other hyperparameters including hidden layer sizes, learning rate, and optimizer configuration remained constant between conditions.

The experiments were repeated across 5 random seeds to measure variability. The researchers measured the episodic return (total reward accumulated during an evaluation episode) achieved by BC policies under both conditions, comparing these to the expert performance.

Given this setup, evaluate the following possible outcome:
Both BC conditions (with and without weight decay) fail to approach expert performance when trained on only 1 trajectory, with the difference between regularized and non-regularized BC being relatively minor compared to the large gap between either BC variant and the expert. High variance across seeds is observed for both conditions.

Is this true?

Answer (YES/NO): NO